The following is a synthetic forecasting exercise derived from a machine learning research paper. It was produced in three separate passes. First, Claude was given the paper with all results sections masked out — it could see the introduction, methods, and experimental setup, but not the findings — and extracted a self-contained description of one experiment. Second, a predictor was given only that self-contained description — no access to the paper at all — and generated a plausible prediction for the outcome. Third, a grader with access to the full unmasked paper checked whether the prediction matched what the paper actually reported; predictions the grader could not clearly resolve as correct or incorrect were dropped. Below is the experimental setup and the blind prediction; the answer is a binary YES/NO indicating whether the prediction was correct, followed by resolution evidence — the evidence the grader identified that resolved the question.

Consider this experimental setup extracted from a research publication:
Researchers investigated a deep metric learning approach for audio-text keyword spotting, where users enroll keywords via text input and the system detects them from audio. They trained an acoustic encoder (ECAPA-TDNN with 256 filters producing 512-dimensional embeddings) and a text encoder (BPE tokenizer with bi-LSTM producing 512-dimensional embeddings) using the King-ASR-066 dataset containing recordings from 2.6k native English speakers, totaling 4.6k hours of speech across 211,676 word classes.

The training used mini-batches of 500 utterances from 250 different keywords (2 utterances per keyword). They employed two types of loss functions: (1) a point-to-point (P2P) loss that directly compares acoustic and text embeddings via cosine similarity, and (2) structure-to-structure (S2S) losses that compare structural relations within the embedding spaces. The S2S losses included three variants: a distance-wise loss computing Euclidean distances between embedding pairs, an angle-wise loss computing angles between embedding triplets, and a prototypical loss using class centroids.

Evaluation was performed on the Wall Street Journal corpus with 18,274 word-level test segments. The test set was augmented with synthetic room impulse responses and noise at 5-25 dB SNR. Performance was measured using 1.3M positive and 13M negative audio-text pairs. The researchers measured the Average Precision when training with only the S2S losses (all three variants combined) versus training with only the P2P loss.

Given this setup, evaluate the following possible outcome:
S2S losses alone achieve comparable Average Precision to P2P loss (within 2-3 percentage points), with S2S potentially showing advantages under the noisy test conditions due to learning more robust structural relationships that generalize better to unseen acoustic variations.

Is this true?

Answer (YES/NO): NO